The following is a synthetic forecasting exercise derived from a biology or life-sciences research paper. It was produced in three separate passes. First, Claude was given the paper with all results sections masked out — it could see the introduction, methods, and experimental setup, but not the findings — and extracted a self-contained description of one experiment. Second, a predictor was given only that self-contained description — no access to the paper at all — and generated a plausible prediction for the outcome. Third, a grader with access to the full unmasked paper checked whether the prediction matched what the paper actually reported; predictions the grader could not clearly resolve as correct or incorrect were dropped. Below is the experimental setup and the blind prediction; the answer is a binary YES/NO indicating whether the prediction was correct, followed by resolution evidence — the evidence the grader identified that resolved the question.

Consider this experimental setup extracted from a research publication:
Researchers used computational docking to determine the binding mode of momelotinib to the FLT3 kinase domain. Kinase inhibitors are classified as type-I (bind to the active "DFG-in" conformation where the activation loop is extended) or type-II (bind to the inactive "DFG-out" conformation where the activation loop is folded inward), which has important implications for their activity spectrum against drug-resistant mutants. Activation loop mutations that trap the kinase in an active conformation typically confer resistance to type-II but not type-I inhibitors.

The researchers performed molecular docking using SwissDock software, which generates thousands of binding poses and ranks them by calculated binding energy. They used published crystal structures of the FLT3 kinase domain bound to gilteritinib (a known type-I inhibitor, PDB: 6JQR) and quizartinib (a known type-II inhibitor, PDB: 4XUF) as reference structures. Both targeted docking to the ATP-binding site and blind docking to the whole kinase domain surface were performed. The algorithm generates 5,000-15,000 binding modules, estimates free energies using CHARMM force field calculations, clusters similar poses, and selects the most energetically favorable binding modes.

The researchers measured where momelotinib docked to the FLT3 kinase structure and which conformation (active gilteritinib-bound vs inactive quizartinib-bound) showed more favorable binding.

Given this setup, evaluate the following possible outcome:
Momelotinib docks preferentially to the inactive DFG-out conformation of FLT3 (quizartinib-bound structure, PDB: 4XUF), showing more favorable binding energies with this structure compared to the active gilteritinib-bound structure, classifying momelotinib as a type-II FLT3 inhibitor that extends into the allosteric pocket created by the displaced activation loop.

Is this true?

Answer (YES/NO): NO